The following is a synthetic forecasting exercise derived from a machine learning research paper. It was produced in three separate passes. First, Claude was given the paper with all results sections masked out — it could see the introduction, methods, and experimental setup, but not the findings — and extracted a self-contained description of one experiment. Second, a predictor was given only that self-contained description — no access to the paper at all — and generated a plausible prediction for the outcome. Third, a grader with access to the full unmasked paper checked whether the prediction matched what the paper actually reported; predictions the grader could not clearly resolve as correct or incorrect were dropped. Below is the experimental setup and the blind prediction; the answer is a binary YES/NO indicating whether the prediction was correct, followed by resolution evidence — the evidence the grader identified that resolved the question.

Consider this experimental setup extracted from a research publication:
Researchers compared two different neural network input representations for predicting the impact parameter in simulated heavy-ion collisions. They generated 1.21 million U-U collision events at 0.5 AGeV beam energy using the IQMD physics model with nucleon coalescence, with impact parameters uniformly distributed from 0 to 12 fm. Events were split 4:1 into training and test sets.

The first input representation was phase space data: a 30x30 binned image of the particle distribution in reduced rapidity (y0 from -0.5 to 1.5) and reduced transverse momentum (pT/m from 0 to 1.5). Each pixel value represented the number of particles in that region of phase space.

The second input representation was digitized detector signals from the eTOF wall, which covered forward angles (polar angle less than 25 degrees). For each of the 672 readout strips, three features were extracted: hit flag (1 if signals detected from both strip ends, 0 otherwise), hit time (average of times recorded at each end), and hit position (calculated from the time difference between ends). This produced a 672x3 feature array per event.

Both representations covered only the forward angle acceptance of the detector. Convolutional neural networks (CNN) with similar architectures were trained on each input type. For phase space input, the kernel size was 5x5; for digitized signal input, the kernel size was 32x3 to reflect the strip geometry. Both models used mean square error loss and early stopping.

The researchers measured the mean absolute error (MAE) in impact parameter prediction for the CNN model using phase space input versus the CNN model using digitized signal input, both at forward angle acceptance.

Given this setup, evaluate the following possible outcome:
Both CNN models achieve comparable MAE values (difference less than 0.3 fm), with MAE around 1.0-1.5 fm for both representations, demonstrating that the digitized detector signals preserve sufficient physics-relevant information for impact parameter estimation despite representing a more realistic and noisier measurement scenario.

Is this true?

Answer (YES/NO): NO